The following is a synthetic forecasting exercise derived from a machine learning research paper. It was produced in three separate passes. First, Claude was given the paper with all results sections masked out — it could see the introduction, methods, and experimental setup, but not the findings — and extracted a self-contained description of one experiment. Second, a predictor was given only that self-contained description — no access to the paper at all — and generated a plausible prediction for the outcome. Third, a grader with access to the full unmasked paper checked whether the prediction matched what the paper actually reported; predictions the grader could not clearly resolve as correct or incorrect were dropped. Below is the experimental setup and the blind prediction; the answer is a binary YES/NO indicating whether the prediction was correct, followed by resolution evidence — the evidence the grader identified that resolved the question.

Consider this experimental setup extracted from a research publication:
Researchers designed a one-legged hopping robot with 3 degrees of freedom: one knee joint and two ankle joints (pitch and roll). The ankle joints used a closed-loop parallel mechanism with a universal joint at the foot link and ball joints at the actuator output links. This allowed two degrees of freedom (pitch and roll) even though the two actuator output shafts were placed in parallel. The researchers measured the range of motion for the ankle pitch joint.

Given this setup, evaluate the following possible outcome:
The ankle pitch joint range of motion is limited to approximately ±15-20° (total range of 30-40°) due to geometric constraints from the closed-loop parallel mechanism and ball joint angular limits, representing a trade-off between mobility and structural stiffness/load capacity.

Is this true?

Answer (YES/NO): NO